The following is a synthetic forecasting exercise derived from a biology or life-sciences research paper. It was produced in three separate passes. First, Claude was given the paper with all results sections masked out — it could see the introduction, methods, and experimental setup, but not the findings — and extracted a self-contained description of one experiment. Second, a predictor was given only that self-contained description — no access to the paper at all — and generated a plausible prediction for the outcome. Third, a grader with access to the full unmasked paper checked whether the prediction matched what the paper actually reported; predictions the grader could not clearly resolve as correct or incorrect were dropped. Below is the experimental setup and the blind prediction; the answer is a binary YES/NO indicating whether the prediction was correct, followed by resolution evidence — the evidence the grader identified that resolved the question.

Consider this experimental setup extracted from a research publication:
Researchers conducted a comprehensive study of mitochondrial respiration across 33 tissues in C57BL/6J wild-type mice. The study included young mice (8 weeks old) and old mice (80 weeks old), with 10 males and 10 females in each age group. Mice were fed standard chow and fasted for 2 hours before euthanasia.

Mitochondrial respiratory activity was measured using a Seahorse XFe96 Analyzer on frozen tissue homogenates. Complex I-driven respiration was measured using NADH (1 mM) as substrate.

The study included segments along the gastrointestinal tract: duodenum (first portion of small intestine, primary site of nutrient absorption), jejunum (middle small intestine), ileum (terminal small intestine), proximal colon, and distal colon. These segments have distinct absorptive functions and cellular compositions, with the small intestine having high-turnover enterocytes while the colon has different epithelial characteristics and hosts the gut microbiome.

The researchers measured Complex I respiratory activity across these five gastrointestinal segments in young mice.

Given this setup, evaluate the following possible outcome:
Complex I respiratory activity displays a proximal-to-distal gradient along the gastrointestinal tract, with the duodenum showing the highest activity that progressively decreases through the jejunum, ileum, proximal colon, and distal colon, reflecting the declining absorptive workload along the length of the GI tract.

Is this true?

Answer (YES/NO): NO